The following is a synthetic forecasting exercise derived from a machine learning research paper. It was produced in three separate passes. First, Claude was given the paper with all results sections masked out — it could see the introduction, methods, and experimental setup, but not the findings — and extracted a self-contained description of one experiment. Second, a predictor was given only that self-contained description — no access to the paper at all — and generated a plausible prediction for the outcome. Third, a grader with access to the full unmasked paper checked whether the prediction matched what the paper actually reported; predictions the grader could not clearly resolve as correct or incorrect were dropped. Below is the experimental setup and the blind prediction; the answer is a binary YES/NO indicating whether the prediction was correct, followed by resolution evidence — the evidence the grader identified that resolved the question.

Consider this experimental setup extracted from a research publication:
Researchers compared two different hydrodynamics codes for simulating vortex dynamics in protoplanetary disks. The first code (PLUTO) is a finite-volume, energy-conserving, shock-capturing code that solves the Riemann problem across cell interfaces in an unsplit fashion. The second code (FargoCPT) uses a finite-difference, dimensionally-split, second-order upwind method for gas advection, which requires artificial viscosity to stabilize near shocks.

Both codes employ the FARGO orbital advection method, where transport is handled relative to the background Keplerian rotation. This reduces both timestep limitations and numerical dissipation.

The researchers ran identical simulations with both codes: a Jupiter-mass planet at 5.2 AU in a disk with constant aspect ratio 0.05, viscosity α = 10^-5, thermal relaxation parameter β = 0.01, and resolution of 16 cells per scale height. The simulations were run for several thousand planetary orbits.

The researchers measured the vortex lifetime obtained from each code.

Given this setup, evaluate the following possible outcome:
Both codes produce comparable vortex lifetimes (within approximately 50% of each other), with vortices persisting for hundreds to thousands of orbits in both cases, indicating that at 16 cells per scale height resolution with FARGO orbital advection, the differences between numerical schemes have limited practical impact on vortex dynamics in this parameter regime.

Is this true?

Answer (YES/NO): YES